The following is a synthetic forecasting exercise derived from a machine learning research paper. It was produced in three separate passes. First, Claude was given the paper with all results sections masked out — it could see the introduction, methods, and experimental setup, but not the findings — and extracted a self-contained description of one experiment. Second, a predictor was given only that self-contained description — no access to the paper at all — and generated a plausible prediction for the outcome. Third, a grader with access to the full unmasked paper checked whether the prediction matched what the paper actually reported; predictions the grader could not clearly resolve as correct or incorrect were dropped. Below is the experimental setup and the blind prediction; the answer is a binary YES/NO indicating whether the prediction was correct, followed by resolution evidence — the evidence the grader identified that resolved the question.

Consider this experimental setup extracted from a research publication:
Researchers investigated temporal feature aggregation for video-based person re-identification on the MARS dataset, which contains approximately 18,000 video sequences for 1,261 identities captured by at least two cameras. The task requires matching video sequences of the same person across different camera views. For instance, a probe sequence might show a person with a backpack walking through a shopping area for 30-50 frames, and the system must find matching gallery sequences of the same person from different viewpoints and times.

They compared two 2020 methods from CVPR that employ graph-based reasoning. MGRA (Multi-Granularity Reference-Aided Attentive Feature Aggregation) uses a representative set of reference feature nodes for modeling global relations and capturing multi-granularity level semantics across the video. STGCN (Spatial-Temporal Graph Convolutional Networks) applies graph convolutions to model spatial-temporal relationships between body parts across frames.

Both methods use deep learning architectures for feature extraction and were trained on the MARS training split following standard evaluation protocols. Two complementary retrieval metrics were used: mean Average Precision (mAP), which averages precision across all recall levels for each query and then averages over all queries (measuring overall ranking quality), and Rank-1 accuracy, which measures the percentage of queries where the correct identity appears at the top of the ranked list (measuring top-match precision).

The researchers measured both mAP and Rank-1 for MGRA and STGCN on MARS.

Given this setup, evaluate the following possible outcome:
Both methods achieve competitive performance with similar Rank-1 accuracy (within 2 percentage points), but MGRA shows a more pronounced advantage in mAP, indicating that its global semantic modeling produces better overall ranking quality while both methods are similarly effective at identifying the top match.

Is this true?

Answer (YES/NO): YES